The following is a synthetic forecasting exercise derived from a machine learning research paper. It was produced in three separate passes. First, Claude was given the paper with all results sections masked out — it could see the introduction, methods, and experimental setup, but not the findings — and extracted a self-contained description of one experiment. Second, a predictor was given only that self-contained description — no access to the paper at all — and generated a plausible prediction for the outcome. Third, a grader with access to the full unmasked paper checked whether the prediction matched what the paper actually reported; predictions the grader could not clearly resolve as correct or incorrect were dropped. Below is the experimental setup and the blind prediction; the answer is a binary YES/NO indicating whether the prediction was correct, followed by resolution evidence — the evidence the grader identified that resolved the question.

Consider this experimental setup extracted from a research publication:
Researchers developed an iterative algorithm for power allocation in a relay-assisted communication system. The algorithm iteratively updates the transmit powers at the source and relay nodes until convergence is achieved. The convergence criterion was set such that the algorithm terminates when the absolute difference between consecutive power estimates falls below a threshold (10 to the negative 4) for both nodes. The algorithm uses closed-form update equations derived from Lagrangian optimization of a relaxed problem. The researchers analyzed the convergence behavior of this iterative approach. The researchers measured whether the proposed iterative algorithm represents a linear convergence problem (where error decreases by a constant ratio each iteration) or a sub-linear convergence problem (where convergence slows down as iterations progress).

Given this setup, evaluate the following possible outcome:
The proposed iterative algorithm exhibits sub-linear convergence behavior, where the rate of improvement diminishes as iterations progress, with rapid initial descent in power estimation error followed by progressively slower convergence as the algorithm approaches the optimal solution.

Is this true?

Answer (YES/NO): NO